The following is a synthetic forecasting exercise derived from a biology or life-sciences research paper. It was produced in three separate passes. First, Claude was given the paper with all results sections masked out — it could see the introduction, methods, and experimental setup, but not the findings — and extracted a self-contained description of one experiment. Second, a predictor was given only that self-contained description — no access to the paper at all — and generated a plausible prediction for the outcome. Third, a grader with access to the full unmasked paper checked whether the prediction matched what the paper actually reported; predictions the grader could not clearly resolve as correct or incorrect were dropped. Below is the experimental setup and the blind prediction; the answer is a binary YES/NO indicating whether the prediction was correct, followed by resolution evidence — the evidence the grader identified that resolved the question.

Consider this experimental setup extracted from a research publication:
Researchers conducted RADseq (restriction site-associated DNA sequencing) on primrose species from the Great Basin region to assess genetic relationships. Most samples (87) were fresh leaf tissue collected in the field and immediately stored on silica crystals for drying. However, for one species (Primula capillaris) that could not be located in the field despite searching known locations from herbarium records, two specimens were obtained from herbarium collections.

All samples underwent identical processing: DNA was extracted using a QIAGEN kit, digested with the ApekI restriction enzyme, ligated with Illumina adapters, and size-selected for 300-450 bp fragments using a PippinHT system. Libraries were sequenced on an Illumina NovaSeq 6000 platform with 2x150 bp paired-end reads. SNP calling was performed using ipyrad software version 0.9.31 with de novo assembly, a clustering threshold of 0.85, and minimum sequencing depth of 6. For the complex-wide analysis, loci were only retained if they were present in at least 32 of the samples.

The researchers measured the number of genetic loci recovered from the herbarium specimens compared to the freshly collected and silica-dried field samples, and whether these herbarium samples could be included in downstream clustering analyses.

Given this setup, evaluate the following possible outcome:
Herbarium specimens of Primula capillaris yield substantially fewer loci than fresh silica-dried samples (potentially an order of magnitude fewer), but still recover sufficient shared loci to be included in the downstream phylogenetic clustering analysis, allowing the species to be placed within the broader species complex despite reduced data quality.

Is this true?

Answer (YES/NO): NO